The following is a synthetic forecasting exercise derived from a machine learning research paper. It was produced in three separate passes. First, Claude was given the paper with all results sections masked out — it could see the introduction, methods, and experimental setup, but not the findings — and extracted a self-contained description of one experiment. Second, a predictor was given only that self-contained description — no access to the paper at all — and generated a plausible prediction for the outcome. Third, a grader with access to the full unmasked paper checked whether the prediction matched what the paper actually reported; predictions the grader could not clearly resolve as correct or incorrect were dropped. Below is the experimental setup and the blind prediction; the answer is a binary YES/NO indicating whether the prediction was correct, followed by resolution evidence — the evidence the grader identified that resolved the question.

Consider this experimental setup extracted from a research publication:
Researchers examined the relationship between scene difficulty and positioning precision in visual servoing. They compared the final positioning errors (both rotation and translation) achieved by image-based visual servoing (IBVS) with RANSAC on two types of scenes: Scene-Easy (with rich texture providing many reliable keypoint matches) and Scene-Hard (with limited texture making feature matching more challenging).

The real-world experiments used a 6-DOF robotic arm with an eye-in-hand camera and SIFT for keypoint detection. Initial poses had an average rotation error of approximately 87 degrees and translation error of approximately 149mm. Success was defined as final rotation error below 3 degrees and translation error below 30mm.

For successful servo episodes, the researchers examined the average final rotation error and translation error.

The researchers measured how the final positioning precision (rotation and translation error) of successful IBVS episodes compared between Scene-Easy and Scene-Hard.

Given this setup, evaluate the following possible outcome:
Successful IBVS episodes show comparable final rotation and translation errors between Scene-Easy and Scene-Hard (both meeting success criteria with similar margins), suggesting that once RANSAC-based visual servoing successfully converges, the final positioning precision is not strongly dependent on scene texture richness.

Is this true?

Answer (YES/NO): NO